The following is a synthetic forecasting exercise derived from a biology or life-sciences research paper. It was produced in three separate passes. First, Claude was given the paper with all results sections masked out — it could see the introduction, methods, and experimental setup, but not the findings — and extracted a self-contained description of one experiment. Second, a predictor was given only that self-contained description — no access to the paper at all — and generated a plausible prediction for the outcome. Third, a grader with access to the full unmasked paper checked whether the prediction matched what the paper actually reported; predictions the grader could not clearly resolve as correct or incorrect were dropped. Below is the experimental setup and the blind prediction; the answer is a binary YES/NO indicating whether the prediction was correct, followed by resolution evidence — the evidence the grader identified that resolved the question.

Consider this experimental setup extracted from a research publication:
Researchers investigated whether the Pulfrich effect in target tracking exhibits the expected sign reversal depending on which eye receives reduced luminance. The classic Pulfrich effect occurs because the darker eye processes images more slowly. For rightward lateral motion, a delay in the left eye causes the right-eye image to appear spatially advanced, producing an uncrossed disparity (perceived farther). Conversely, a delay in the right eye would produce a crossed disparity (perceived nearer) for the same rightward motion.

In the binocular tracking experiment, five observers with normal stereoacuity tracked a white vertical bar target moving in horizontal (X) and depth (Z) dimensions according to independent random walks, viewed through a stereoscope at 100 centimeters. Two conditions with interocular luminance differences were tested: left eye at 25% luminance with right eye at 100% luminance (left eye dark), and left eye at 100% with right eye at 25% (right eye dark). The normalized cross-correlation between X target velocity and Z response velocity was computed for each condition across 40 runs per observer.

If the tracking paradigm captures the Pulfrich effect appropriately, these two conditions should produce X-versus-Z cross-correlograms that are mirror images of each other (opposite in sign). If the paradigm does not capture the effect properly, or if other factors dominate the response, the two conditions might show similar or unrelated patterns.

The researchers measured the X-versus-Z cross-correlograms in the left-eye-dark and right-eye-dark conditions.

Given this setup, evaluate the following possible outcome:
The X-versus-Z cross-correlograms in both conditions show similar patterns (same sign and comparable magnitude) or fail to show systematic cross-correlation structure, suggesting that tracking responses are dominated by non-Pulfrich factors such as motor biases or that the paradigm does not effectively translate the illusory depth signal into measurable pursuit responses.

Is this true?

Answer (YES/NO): NO